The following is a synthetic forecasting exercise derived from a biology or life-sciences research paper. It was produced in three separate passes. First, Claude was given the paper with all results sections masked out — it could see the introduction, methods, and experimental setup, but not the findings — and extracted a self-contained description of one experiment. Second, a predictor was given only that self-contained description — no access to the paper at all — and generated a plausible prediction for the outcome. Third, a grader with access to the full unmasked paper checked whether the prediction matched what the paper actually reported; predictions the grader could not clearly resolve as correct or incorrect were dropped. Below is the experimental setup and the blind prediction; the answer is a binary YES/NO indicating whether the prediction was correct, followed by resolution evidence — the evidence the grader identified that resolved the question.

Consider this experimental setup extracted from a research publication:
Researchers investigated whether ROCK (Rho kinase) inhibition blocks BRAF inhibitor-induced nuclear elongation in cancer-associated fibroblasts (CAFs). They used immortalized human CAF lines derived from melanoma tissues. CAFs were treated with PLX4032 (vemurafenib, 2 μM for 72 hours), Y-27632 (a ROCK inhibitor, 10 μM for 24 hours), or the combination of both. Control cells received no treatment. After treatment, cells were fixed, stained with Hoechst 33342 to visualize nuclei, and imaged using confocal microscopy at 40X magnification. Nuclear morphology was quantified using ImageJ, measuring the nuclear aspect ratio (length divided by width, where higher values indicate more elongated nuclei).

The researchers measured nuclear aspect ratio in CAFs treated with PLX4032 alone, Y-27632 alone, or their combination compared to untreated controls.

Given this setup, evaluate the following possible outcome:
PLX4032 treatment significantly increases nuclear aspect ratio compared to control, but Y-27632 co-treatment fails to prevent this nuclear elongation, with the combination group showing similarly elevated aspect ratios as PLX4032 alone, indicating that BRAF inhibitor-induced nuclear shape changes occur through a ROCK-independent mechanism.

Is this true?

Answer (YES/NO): NO